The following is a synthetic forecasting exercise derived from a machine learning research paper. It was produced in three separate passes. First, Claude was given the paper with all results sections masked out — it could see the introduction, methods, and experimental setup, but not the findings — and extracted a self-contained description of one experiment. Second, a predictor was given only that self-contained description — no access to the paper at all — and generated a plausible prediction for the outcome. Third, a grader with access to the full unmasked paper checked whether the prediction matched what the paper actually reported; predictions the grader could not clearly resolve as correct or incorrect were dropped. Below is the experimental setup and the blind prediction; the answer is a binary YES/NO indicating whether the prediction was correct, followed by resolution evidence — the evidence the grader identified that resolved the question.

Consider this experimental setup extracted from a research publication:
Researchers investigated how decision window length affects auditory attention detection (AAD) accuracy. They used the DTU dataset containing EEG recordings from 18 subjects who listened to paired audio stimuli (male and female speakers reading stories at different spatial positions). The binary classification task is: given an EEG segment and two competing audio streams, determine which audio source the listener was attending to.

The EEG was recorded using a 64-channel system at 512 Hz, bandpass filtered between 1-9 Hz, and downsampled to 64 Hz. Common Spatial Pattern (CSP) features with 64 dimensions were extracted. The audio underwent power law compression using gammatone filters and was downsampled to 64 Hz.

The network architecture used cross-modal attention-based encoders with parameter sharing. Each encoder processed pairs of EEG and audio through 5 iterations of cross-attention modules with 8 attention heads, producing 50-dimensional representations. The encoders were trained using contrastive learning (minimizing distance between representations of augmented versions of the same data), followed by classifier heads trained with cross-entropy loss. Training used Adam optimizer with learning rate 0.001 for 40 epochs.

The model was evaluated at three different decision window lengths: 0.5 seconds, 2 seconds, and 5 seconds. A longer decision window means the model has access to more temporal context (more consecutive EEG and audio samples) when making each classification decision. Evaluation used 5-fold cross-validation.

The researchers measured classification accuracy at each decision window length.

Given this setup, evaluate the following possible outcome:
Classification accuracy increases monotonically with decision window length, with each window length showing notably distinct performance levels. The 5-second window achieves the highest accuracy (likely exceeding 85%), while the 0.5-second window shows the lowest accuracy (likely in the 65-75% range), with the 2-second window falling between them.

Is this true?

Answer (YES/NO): NO